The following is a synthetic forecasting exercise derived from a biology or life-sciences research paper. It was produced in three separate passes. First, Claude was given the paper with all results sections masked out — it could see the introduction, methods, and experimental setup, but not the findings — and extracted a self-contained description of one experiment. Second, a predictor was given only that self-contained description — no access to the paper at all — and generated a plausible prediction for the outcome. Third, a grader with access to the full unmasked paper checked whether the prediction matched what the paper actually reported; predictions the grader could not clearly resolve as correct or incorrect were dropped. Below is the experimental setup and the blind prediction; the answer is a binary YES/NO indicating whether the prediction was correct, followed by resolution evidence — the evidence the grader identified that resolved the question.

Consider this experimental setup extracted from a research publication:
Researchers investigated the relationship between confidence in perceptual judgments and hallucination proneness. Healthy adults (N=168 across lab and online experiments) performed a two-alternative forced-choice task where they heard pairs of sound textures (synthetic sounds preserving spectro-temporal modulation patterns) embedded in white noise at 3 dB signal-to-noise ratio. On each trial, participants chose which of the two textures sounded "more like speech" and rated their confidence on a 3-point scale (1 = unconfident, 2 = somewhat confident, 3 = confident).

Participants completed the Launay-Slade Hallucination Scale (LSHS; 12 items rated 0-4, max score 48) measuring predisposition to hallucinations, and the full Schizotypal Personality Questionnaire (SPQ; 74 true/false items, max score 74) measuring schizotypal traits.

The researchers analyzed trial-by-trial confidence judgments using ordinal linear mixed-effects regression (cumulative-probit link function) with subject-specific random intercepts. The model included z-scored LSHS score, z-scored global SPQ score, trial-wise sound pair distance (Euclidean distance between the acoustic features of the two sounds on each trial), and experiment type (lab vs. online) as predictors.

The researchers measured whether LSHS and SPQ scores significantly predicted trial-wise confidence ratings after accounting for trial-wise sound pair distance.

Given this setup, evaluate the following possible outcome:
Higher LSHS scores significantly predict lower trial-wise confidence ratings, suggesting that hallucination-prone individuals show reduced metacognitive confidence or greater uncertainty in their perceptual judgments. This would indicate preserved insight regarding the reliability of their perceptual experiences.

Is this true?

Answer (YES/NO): NO